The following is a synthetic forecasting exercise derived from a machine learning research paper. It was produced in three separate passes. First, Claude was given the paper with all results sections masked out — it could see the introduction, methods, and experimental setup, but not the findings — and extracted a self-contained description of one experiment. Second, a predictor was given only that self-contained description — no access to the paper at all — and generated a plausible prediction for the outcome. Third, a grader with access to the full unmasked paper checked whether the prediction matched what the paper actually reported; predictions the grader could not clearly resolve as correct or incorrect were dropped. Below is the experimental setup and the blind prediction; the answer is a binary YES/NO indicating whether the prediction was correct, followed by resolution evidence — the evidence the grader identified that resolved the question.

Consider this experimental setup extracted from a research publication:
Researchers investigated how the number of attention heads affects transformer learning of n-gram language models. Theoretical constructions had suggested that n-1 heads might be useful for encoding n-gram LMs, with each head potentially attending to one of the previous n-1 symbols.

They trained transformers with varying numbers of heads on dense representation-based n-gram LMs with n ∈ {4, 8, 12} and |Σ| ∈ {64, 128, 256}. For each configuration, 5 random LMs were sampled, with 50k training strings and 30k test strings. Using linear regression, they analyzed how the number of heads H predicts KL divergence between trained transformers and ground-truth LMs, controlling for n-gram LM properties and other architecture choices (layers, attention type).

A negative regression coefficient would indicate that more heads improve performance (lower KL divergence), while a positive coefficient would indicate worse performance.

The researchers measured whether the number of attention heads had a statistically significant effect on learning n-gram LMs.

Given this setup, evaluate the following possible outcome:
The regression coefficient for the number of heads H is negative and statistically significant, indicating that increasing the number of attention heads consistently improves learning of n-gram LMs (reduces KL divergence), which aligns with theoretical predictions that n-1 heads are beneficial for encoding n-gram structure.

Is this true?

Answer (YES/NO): YES